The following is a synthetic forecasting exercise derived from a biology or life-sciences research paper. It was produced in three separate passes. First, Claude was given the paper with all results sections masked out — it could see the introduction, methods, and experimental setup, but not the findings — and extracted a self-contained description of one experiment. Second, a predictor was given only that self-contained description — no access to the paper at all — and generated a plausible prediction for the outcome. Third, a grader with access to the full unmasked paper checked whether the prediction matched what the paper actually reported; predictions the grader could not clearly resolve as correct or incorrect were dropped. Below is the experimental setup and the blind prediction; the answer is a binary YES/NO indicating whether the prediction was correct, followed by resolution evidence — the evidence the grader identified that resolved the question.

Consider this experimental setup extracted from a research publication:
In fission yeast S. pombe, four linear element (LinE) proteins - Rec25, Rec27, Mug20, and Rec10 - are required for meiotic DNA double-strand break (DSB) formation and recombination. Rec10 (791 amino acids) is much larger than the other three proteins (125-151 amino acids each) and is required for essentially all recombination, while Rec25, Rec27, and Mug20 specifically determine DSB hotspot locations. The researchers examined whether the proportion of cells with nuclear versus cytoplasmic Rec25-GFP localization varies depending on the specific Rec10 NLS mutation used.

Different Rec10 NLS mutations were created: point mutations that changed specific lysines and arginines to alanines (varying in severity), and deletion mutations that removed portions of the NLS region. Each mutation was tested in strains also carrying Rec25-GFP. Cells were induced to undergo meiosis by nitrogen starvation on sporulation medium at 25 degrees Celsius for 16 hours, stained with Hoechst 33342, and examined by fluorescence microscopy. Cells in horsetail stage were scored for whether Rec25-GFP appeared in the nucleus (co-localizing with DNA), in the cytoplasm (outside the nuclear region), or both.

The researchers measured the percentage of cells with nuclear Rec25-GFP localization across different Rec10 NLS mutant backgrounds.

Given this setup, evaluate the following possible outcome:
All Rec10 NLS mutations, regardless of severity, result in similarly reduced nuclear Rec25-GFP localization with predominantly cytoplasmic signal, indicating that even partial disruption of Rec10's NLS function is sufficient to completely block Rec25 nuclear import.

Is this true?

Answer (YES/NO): NO